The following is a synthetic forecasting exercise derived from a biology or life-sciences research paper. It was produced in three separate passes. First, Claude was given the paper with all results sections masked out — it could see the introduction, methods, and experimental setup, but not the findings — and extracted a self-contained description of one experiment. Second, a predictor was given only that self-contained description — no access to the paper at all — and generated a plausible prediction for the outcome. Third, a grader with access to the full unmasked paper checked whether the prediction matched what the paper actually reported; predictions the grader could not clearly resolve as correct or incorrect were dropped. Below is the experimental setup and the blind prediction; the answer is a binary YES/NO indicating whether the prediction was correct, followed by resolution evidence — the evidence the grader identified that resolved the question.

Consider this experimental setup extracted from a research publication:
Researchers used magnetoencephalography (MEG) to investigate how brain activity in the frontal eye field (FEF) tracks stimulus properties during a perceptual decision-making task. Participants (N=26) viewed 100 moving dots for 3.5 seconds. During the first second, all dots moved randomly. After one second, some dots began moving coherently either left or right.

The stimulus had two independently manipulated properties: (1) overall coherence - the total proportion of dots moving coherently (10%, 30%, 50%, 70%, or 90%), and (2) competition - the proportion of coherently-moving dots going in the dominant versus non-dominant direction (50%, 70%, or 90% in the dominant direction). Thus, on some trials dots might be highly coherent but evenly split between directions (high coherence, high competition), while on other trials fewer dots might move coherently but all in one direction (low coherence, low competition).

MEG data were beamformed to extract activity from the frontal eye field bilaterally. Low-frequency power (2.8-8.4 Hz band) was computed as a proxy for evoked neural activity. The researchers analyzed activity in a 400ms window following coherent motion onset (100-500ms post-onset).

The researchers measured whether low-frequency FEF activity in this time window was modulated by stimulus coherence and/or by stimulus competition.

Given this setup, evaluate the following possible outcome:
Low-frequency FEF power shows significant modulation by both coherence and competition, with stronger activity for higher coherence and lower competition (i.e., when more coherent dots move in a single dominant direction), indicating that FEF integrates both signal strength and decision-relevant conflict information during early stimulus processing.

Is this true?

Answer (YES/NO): YES